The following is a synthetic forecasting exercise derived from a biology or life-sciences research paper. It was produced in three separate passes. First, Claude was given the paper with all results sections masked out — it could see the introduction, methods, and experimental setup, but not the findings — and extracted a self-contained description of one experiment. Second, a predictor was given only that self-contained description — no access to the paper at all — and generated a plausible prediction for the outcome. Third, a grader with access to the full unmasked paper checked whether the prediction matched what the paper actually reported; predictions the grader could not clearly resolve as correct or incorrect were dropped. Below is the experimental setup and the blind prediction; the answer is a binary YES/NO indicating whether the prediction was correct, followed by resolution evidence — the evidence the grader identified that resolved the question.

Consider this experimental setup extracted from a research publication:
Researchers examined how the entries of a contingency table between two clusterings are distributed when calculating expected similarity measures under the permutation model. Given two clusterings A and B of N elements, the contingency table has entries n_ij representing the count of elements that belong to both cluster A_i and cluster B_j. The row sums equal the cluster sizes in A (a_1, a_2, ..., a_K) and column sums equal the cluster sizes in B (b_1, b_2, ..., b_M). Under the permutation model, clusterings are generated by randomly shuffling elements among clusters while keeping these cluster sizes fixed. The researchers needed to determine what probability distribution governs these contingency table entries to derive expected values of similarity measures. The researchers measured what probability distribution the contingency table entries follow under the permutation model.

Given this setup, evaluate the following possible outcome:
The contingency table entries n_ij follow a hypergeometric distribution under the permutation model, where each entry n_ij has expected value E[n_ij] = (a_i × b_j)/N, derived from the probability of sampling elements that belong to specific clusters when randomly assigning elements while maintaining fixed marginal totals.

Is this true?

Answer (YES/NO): YES